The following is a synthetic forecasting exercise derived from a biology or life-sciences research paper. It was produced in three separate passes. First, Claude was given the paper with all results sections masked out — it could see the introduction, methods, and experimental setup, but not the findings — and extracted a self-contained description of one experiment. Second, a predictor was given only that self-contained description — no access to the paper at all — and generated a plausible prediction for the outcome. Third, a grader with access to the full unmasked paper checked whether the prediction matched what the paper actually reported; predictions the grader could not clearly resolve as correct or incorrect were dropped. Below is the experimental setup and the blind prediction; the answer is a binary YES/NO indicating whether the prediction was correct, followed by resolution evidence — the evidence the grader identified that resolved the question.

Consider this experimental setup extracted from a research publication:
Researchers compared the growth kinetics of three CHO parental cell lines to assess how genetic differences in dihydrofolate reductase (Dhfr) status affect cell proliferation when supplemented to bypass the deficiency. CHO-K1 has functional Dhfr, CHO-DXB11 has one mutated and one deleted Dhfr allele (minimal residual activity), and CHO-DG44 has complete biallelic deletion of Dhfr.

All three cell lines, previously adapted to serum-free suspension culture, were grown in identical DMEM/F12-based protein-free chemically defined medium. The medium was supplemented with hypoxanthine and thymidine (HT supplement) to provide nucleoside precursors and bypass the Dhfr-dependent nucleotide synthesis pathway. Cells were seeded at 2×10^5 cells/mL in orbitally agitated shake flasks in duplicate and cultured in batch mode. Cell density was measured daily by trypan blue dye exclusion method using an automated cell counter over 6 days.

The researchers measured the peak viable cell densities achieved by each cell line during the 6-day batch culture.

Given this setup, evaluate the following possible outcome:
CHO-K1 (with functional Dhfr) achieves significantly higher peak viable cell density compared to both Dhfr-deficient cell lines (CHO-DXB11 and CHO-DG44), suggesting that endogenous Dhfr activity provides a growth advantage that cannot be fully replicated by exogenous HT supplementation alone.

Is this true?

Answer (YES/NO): YES